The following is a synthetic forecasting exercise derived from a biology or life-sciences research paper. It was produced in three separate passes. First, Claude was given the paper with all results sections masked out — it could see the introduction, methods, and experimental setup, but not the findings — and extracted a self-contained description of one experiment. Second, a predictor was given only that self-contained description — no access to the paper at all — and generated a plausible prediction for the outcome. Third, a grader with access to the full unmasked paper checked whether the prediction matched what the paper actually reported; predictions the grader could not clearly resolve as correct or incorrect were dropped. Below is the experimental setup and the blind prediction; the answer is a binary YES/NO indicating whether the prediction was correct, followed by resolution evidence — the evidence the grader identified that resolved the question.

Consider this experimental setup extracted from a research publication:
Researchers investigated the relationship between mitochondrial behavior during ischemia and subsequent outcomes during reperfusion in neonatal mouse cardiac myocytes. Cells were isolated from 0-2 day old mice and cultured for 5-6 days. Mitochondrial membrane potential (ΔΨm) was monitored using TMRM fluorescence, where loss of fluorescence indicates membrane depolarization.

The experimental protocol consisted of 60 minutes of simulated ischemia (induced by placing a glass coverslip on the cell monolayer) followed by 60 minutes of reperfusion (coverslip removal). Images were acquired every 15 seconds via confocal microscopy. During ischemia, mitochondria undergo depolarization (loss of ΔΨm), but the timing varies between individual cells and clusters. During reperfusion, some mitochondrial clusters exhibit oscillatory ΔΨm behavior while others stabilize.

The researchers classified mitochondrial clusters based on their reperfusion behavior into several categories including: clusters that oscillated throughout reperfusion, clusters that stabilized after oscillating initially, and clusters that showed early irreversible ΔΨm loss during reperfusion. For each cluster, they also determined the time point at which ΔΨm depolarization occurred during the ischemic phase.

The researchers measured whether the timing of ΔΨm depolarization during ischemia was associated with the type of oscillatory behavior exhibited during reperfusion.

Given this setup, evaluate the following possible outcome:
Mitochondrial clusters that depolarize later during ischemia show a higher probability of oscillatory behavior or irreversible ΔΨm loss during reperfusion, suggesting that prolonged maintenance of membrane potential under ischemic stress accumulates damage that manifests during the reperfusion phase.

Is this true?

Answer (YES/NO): NO